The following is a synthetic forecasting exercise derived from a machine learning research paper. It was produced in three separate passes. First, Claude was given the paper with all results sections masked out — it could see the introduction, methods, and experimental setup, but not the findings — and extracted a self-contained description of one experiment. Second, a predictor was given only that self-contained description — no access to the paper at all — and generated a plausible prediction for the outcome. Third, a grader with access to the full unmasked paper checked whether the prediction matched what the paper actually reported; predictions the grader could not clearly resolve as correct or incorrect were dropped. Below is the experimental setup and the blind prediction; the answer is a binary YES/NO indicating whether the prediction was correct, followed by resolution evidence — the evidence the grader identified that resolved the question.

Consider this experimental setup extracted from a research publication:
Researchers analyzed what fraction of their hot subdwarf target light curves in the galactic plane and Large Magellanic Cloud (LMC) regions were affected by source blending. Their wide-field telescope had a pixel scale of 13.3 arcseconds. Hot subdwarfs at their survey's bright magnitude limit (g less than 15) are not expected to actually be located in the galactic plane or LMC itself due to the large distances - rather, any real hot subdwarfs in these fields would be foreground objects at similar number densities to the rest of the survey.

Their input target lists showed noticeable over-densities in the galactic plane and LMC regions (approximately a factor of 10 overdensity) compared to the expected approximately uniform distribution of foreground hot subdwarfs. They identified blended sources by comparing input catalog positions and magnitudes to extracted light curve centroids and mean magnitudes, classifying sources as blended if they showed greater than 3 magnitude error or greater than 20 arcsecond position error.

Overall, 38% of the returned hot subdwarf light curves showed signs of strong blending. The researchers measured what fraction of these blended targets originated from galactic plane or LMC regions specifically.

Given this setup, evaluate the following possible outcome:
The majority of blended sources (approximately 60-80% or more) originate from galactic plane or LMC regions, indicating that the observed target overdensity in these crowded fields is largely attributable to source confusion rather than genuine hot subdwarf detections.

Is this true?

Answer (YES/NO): NO